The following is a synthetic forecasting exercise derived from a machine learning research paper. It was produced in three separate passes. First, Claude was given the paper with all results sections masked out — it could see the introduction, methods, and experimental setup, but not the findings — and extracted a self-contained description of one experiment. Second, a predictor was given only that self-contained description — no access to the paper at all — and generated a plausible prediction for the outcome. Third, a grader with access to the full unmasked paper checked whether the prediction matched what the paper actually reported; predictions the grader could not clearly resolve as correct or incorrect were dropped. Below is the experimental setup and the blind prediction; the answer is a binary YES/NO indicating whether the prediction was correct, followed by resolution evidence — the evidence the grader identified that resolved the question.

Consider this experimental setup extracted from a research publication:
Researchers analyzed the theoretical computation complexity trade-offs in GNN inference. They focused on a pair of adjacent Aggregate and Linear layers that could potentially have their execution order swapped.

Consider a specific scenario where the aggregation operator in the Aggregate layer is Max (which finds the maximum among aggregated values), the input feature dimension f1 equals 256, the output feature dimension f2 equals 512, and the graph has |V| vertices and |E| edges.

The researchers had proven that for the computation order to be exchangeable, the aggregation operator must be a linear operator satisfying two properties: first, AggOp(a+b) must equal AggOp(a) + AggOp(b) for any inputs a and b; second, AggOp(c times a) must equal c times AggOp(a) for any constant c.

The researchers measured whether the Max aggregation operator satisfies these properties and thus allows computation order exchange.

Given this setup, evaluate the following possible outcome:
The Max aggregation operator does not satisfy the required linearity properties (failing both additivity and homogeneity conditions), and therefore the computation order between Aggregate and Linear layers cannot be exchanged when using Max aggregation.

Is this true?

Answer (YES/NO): NO